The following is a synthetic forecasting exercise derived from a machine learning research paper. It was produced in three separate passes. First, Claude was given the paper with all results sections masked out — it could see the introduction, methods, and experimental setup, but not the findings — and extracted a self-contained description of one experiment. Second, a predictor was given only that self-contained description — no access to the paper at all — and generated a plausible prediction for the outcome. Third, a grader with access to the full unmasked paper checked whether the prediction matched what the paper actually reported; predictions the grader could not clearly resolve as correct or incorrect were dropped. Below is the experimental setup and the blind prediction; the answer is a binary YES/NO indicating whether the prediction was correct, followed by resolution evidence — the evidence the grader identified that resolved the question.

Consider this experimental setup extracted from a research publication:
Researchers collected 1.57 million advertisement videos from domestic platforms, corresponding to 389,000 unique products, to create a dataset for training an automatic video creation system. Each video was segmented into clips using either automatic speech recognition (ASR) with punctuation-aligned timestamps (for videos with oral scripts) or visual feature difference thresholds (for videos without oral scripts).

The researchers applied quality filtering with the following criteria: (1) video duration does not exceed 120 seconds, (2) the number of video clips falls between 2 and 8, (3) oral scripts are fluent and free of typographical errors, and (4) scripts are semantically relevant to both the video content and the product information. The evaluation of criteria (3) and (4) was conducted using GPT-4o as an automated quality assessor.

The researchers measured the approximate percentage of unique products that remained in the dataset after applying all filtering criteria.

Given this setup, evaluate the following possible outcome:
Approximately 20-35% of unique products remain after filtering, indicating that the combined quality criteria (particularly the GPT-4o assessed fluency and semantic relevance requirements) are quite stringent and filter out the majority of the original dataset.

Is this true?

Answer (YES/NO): YES